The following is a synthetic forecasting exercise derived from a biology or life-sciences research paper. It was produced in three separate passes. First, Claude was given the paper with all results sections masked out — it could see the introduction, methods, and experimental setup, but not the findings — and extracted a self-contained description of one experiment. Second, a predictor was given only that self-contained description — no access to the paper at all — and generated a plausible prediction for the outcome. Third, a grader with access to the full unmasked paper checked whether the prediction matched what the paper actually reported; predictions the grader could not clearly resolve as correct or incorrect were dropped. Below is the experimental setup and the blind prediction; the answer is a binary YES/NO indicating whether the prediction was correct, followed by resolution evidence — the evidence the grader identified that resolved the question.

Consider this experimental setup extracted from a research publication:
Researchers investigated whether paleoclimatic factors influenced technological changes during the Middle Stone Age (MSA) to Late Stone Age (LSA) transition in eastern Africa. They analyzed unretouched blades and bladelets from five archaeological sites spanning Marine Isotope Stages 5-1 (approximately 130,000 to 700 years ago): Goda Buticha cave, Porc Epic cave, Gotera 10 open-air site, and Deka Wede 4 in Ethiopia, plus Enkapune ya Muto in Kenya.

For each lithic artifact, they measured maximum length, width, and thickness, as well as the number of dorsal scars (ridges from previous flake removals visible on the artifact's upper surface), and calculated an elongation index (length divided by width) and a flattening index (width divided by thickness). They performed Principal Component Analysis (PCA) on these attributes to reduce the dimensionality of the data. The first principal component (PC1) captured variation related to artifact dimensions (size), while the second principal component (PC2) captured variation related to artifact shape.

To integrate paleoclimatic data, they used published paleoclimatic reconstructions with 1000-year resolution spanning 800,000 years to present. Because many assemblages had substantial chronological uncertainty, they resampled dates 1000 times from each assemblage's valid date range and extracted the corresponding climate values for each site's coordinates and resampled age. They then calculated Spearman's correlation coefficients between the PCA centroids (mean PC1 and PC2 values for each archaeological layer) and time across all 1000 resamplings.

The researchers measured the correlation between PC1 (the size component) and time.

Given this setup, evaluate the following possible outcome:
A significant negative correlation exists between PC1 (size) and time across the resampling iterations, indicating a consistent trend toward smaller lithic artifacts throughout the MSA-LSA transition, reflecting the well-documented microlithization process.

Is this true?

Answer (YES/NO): YES